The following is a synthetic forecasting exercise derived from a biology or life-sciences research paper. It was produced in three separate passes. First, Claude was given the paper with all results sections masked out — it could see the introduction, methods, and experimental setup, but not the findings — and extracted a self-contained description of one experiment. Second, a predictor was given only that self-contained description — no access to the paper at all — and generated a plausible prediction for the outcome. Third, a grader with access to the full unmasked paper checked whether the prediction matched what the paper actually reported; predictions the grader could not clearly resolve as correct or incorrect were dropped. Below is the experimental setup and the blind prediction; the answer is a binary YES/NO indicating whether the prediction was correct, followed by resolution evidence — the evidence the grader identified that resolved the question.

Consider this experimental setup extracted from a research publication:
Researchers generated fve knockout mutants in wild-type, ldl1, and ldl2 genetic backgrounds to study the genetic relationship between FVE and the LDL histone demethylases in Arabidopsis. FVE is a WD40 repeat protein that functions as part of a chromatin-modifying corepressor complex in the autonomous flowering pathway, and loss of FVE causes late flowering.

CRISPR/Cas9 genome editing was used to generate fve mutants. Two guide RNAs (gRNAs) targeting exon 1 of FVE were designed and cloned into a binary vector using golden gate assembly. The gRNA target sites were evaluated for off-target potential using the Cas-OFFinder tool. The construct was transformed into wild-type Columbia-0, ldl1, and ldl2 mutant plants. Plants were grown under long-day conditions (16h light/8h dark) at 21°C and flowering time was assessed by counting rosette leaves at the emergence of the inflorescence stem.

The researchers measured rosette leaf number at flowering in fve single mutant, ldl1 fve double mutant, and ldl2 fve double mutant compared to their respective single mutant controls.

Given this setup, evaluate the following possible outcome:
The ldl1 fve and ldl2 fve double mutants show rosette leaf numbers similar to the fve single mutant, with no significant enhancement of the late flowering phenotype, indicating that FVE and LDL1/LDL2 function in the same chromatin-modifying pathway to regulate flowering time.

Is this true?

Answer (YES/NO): NO